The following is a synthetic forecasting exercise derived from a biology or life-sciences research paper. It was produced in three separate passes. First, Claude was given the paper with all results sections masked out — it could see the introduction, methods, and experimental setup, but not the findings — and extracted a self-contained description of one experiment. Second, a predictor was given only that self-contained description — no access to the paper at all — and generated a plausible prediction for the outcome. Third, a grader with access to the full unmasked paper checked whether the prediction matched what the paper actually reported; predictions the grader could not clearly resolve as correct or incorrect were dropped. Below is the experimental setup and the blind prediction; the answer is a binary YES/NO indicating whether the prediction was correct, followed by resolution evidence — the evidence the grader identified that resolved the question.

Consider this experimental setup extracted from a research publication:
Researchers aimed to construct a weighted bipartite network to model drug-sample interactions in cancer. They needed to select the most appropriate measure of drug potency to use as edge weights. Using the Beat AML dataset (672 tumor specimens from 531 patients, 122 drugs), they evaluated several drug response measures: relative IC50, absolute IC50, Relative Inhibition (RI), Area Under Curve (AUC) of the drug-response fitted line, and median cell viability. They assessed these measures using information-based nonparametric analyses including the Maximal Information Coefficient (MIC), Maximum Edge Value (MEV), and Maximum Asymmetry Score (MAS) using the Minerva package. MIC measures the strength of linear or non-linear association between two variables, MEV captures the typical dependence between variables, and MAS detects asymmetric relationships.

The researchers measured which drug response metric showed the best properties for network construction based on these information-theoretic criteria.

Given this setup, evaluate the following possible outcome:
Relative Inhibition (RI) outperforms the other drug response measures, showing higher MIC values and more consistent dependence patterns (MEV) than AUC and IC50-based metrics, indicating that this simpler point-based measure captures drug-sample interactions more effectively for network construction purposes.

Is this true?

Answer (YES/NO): NO